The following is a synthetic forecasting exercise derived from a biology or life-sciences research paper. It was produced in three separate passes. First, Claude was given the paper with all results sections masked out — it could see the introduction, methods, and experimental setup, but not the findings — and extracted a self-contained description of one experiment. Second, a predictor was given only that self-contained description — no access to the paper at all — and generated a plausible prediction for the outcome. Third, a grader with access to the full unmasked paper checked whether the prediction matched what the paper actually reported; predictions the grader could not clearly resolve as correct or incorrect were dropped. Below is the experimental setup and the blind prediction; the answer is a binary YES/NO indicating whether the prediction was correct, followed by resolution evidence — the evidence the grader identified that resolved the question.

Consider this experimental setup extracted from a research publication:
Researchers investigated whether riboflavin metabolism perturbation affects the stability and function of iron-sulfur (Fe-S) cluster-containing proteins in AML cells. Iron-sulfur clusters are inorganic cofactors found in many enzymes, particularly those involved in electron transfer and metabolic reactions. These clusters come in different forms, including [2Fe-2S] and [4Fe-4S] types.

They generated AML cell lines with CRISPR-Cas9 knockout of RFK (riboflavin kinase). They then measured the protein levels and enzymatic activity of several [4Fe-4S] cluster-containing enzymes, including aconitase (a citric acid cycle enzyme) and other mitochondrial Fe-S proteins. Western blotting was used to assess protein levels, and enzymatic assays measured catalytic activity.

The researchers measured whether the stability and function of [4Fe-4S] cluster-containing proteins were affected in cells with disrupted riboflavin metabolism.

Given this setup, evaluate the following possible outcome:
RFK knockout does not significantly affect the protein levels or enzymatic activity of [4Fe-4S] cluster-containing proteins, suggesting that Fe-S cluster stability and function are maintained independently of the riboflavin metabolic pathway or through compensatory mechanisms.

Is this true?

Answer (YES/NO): NO